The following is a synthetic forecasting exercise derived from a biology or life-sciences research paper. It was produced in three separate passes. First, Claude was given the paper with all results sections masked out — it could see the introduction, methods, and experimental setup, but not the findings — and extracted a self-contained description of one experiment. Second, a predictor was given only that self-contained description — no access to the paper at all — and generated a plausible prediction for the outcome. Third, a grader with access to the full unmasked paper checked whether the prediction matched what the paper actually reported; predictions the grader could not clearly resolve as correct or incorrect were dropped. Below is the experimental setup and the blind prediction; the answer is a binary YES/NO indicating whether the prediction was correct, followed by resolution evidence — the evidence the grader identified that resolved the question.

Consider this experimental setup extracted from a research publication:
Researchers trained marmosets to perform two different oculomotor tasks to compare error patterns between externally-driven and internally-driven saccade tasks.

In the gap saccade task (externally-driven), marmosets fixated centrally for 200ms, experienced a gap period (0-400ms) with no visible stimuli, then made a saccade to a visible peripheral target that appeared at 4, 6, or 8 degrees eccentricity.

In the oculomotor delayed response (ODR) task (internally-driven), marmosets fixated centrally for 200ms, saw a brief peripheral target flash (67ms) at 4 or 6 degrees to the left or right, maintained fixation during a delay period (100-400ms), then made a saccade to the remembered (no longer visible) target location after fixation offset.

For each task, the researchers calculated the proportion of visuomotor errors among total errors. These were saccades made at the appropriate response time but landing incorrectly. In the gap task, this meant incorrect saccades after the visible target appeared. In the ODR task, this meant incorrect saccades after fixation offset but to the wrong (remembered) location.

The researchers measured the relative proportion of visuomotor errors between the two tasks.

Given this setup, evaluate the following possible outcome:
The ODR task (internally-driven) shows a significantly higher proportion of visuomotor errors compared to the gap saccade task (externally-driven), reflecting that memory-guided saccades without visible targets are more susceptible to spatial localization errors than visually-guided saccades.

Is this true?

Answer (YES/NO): YES